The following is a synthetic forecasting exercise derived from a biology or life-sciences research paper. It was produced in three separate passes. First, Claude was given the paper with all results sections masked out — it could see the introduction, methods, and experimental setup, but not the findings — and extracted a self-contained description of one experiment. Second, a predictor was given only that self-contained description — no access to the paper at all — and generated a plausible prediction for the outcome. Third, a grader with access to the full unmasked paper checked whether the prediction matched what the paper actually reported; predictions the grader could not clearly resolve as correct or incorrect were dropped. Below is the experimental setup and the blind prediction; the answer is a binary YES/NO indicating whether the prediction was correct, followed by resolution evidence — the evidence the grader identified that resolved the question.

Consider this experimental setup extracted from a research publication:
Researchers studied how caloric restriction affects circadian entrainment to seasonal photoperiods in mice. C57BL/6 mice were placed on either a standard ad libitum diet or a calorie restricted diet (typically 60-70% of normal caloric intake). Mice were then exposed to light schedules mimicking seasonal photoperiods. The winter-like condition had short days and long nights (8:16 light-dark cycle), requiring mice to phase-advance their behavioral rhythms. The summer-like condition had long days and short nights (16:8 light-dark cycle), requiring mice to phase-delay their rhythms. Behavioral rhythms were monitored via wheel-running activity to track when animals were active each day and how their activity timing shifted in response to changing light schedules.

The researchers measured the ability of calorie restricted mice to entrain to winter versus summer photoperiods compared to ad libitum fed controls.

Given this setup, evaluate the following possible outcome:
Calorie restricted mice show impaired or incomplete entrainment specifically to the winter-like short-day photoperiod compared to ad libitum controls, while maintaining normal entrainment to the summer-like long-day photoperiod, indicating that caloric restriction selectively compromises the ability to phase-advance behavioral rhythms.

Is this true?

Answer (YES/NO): NO